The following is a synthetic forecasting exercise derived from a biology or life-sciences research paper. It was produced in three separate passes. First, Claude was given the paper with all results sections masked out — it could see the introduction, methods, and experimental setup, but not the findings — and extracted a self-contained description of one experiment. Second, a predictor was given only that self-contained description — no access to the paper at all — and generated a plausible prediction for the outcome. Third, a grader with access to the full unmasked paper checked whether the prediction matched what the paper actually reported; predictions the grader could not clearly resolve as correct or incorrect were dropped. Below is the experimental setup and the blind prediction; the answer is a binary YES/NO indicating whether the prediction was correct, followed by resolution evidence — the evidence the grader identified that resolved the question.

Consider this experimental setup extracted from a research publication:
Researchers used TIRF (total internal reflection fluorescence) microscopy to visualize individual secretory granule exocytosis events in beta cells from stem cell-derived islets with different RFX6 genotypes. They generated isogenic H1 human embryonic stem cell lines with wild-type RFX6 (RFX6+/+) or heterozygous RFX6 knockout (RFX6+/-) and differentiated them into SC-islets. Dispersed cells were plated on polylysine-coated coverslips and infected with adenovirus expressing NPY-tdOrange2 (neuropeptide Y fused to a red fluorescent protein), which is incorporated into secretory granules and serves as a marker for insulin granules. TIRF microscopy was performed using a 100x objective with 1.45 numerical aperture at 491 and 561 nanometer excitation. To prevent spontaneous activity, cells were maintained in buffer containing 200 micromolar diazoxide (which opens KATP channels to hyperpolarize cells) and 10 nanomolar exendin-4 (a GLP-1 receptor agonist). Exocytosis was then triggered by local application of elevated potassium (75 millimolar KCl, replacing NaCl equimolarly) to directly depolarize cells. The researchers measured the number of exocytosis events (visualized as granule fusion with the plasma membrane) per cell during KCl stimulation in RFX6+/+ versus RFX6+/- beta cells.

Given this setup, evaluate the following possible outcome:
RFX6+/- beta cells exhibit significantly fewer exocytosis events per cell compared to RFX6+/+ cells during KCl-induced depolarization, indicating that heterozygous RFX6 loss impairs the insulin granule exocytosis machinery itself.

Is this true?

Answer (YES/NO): NO